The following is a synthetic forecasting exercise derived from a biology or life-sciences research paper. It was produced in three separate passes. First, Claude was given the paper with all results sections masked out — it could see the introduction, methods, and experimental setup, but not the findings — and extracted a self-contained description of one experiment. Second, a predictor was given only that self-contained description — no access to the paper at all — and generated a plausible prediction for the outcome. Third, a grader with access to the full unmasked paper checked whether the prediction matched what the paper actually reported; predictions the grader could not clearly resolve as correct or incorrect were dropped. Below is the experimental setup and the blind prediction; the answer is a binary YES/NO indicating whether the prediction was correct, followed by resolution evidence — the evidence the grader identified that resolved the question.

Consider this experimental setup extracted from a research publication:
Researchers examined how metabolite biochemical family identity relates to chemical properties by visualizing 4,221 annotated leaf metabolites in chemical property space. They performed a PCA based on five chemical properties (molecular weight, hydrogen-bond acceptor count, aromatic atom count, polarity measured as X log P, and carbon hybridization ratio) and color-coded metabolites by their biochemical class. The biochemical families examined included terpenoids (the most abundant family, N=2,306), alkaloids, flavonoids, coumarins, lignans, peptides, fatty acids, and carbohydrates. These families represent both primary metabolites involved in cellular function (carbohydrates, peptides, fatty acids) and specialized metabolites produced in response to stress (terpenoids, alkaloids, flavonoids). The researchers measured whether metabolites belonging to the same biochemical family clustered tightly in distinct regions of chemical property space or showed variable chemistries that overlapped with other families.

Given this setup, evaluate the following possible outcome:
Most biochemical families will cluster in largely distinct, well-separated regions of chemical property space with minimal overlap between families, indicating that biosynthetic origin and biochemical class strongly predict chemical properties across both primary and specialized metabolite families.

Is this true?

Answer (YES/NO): NO